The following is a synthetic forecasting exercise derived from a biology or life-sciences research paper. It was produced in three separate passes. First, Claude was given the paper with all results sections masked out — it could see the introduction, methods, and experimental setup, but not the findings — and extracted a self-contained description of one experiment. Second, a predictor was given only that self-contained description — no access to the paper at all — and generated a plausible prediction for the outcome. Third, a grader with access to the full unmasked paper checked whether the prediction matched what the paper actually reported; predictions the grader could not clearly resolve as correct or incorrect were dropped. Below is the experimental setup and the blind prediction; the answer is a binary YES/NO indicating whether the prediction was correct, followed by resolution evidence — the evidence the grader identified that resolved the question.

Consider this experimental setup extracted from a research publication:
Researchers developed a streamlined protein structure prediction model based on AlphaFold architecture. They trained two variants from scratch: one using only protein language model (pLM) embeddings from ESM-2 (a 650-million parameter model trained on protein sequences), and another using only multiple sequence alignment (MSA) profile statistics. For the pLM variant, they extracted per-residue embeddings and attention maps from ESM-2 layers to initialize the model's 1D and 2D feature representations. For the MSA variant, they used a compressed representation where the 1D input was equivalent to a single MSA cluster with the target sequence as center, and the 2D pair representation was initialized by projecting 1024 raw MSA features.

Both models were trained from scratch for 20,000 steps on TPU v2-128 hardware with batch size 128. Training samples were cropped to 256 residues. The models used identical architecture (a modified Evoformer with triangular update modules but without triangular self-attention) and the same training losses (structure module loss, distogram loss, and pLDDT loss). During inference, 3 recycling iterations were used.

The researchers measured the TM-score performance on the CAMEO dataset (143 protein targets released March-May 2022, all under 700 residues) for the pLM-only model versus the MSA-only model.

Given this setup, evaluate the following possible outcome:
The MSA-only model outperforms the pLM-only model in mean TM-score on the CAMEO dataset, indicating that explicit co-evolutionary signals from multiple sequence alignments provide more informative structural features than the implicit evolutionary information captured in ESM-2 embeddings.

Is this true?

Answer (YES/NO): YES